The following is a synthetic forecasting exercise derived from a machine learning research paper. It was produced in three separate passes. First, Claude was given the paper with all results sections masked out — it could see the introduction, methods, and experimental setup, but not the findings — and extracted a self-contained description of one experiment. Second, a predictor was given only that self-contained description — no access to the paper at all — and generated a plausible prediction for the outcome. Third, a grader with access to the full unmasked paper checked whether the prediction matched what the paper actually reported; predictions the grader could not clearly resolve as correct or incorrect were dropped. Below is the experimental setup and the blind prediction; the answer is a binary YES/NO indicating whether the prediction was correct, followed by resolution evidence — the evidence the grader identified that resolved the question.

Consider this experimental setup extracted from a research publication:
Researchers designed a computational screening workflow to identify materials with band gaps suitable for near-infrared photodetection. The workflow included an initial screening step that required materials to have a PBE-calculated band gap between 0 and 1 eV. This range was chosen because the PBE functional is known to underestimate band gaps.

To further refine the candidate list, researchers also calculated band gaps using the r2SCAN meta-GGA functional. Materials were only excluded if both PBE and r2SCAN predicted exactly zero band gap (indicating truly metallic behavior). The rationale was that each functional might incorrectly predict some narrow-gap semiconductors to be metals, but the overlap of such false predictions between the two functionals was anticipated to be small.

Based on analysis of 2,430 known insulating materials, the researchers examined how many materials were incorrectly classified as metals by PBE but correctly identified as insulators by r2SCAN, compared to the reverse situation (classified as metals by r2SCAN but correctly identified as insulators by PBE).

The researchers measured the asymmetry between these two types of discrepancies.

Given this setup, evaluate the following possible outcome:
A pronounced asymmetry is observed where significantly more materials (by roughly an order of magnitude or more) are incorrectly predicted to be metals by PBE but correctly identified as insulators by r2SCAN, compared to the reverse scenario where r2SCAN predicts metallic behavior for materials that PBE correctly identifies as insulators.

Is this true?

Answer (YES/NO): YES